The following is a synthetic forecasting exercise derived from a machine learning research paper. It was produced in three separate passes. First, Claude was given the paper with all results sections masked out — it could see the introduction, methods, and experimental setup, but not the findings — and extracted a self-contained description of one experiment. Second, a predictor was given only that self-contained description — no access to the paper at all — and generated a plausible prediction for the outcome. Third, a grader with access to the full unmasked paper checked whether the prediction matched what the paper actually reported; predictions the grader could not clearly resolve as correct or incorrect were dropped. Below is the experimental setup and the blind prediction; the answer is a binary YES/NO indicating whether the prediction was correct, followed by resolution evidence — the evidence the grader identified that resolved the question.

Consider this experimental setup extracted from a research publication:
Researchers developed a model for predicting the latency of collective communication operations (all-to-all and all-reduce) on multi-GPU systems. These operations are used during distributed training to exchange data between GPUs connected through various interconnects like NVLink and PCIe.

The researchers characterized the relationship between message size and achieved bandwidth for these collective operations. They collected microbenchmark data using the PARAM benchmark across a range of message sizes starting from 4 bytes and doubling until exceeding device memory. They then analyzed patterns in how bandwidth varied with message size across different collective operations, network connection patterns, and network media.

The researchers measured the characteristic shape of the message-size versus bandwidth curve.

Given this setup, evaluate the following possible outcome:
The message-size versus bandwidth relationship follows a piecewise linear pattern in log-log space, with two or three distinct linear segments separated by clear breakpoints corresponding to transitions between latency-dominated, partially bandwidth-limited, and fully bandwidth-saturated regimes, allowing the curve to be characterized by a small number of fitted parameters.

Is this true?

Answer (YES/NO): NO